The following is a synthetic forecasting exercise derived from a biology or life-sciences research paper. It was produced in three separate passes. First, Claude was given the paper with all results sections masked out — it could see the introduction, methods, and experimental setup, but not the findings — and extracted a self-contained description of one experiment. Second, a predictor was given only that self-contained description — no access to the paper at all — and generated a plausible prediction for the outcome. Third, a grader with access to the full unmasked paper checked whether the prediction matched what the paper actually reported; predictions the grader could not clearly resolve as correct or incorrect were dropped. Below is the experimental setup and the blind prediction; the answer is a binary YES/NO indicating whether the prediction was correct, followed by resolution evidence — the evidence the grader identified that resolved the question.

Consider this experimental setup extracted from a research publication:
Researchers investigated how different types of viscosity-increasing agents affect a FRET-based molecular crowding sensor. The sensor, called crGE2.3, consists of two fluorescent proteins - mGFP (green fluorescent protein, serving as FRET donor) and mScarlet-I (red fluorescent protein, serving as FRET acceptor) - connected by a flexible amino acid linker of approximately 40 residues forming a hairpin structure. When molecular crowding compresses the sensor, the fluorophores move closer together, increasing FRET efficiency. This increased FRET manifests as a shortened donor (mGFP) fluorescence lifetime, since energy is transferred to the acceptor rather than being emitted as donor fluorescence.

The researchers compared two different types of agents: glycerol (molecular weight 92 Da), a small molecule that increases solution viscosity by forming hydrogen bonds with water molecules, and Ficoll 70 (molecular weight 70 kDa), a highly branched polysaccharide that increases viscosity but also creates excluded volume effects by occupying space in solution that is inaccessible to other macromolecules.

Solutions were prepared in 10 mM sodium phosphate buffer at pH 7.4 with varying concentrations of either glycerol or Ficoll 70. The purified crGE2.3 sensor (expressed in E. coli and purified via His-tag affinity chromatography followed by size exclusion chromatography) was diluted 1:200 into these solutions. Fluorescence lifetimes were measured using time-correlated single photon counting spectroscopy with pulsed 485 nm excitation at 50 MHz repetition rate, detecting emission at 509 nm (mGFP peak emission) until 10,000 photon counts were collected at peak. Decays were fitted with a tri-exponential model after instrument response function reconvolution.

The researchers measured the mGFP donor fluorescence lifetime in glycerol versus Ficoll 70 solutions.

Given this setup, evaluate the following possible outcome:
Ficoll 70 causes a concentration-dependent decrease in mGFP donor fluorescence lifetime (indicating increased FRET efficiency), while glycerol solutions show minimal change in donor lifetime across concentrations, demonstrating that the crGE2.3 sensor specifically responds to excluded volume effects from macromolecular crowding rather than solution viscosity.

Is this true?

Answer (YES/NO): NO